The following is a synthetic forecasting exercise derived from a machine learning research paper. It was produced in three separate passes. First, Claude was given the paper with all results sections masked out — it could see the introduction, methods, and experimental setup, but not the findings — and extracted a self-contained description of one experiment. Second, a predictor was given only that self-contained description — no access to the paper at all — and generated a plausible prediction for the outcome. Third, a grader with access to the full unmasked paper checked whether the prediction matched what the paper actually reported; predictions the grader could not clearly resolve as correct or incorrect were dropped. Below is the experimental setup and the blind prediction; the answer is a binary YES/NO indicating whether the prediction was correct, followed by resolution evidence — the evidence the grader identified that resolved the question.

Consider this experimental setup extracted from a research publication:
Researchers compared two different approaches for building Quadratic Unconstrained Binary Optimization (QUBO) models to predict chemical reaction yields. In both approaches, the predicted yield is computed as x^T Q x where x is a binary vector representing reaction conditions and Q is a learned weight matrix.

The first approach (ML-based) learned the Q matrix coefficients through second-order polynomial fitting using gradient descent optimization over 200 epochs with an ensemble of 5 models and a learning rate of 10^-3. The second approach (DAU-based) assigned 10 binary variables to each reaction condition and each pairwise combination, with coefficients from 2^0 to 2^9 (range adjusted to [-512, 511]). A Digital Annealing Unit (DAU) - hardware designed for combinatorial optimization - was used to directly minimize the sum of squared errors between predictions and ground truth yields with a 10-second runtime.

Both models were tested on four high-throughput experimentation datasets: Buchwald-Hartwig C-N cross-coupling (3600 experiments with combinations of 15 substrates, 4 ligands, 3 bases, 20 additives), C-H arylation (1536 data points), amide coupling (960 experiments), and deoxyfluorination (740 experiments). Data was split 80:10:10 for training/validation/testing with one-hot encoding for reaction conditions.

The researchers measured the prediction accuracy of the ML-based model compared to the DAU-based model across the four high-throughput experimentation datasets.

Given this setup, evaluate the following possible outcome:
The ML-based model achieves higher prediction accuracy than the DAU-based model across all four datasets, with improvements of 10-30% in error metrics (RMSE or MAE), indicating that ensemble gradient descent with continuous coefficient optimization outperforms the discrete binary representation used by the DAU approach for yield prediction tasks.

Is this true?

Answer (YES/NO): NO